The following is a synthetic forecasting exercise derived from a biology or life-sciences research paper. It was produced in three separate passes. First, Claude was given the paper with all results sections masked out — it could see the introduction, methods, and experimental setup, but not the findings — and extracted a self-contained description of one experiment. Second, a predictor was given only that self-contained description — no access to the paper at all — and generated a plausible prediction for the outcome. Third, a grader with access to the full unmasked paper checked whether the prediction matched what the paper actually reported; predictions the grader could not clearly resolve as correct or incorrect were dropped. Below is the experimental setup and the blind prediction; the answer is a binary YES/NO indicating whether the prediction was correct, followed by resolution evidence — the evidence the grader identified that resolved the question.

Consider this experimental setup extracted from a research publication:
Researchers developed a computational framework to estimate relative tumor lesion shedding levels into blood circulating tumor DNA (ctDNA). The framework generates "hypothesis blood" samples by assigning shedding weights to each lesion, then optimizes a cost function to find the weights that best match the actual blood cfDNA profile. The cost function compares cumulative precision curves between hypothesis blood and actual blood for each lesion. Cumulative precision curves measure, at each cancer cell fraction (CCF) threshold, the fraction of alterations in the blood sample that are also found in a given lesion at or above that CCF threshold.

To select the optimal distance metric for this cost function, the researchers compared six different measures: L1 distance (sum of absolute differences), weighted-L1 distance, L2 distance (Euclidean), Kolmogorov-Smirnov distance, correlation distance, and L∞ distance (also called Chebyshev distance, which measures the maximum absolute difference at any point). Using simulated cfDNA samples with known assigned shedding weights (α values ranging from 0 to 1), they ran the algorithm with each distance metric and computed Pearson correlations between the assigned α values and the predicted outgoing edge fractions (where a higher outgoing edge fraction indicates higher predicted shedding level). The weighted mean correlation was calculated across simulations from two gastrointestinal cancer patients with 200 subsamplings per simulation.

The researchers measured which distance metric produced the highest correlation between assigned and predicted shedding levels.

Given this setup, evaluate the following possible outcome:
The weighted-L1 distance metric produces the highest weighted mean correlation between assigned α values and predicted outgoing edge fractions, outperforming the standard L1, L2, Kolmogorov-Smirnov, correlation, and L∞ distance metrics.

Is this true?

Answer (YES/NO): NO